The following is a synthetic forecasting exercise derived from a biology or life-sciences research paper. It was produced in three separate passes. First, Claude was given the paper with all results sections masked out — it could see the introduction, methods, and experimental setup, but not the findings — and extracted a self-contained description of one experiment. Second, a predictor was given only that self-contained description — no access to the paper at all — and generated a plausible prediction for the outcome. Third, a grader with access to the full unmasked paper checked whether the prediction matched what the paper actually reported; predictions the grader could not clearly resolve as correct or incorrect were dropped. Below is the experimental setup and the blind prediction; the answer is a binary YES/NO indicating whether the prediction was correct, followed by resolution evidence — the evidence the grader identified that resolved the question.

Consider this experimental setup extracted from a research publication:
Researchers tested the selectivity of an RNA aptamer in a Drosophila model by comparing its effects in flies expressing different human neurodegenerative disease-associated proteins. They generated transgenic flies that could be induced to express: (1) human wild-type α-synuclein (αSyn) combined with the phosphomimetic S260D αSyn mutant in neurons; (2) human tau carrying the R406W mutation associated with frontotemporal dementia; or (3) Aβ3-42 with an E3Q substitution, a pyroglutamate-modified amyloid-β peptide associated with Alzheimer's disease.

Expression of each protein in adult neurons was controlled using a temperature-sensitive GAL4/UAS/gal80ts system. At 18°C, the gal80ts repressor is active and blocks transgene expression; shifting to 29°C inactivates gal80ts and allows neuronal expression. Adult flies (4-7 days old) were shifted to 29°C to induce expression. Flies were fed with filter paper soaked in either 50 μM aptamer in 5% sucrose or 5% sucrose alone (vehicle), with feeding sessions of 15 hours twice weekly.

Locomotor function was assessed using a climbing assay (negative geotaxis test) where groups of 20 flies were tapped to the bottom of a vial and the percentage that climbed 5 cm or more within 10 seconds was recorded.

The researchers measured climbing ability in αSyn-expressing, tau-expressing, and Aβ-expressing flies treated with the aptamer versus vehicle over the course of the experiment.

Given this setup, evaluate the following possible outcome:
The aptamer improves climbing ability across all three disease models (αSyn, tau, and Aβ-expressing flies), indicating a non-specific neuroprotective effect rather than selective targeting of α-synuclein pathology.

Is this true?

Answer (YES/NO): NO